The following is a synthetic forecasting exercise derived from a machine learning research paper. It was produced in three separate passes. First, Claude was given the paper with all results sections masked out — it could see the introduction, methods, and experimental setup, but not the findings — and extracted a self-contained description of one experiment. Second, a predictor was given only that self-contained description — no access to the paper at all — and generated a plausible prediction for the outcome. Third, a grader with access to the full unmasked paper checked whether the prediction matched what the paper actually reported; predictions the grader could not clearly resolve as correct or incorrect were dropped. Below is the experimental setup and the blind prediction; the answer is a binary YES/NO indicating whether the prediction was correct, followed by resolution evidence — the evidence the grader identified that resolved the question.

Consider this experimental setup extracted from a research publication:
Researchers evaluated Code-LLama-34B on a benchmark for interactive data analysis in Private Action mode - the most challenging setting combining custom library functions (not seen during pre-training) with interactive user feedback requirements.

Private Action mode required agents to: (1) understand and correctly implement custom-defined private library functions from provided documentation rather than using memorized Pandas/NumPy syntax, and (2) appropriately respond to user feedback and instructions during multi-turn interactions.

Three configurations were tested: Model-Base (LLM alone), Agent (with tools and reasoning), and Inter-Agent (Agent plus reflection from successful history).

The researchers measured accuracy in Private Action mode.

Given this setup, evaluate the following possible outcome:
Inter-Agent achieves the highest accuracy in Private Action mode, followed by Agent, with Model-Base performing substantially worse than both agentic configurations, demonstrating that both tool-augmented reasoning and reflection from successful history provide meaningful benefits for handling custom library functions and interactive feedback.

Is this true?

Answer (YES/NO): NO